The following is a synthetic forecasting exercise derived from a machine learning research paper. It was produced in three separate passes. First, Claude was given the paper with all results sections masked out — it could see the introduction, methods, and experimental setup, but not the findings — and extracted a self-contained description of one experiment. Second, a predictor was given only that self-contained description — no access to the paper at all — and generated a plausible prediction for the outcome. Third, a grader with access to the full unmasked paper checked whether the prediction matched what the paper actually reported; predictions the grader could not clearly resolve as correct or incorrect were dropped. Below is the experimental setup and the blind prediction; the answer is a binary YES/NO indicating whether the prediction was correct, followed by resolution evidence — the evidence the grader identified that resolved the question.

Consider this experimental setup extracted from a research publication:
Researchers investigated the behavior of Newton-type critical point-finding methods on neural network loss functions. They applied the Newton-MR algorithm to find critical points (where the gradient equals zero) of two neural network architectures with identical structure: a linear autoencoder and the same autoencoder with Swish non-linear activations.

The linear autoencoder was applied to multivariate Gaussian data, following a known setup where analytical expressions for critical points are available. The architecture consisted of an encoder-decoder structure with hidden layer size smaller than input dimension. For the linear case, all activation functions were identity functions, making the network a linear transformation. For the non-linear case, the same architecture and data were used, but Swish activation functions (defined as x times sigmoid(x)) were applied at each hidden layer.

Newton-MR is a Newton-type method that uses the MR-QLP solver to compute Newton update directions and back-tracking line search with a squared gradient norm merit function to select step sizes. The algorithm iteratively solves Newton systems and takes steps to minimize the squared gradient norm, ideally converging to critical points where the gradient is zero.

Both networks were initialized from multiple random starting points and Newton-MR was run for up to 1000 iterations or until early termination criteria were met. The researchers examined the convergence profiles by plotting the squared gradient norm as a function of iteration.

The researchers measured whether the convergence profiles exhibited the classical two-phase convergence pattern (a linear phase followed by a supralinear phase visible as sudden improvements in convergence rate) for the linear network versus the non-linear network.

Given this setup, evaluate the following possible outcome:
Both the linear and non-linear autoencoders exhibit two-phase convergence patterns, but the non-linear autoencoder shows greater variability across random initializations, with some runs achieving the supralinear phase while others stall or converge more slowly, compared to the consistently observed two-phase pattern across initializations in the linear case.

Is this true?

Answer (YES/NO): NO